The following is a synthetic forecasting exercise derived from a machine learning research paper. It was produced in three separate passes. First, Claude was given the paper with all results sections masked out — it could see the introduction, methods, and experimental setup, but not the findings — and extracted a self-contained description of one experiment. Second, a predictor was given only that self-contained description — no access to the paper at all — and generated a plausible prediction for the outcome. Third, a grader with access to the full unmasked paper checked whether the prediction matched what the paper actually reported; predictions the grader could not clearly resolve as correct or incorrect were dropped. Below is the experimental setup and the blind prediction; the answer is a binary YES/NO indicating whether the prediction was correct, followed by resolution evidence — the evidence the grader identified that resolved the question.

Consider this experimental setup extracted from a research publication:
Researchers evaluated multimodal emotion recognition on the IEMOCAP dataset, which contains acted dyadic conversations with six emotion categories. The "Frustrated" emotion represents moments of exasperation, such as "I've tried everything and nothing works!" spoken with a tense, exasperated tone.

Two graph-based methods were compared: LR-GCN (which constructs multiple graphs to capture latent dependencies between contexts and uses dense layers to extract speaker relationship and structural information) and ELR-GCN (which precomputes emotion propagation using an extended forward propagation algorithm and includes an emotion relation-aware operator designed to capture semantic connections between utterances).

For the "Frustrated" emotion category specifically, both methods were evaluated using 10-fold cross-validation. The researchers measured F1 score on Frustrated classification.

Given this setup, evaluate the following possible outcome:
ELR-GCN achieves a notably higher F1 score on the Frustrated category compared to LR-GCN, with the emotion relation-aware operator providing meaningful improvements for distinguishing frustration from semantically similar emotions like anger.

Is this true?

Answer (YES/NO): NO